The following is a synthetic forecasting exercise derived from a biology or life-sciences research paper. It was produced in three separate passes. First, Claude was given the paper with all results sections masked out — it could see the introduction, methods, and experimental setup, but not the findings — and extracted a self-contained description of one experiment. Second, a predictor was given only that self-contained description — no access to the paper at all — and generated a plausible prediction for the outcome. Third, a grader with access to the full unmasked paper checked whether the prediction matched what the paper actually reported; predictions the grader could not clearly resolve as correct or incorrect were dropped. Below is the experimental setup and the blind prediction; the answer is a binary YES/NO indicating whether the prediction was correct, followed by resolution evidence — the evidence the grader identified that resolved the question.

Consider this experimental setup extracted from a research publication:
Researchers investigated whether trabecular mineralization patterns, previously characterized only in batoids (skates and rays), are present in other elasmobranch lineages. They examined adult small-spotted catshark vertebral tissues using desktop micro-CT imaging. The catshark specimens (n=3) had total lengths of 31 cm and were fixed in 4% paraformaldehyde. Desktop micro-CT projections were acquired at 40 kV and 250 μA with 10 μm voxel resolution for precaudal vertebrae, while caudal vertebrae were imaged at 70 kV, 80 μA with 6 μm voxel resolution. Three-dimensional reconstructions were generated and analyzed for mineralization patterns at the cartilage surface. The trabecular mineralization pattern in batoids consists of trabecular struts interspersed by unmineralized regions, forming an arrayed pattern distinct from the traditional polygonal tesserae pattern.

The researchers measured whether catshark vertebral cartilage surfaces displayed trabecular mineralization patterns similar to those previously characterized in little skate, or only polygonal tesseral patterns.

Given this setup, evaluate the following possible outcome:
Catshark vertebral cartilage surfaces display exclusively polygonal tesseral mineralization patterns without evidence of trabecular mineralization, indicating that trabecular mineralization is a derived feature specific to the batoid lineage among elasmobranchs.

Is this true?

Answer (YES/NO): NO